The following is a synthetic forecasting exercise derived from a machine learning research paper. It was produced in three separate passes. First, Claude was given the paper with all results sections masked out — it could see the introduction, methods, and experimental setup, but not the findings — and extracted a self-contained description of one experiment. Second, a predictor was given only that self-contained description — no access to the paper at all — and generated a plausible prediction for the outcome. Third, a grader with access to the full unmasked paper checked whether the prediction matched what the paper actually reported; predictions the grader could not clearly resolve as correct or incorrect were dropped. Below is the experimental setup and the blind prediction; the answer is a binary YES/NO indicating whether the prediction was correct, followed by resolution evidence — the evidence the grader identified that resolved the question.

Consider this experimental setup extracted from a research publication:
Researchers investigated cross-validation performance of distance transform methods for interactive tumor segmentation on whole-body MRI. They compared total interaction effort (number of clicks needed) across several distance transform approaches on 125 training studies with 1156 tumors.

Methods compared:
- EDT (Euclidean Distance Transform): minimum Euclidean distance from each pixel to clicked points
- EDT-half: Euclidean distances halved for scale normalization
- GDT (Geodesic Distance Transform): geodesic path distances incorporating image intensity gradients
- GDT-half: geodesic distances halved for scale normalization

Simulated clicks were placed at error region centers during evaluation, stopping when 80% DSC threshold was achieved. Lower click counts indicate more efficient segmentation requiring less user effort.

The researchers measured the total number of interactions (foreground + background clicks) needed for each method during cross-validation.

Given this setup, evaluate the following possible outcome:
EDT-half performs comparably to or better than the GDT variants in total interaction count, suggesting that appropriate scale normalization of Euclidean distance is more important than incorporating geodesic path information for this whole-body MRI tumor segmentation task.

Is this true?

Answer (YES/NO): NO